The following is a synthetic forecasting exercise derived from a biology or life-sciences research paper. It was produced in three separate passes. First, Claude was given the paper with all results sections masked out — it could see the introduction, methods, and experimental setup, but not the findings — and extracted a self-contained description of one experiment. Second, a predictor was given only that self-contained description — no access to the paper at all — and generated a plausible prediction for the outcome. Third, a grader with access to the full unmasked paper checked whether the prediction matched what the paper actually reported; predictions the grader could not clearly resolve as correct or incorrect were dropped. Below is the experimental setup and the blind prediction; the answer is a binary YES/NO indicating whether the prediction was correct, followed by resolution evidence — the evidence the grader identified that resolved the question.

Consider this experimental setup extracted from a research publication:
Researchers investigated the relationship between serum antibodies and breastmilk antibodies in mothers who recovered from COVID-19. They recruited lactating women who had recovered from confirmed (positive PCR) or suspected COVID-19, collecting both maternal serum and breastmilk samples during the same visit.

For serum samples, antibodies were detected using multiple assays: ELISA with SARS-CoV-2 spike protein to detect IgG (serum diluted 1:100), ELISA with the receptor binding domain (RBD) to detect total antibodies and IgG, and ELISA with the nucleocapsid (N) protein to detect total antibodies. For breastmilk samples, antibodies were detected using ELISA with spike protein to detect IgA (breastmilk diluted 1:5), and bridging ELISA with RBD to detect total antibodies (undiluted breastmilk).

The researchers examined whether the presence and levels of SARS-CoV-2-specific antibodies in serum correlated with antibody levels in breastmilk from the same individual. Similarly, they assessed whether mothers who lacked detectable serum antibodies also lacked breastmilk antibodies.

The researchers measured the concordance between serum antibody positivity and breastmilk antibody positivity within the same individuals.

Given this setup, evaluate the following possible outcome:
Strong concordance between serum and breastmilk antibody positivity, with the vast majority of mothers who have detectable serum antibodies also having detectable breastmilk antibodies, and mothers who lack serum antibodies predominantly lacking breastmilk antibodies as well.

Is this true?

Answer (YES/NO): NO